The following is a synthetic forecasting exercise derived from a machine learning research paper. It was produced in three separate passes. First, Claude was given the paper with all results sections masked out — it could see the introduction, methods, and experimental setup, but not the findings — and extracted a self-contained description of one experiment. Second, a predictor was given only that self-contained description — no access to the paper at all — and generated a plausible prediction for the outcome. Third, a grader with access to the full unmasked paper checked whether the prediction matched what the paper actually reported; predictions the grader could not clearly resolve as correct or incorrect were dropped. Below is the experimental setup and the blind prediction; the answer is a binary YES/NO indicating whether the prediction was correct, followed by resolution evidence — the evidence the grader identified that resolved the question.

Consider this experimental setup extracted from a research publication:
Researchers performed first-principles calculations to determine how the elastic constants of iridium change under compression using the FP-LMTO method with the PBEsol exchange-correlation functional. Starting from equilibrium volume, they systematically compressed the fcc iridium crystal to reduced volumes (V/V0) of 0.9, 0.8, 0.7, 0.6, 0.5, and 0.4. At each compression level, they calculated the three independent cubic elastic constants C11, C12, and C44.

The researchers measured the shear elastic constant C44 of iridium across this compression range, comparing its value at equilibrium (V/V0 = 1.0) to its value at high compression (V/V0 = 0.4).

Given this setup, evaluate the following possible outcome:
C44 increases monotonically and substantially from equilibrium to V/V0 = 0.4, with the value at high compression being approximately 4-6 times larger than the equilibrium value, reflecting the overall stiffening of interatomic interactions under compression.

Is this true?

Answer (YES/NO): NO